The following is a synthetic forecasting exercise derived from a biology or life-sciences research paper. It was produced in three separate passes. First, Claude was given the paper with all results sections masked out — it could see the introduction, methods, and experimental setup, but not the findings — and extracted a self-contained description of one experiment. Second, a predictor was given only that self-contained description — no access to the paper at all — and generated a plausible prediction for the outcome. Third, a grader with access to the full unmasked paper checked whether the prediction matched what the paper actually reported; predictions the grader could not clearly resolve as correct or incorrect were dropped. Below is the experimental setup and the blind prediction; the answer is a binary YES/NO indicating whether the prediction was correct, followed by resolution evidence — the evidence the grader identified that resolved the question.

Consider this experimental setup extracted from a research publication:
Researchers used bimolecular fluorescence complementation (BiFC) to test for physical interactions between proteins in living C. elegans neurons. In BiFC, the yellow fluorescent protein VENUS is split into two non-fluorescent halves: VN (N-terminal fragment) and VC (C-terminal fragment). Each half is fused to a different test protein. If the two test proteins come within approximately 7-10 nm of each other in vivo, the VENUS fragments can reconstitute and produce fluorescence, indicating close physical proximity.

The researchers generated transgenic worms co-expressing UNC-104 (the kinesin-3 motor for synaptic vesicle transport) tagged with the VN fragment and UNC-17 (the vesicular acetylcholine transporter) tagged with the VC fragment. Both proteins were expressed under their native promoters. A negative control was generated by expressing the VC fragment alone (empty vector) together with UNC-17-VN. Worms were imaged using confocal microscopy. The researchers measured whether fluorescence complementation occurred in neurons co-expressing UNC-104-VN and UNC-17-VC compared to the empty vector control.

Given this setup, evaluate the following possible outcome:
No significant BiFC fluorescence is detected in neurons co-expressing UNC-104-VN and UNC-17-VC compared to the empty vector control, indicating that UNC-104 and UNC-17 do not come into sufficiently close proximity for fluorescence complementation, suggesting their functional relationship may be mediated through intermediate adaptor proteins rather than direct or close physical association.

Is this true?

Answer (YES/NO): NO